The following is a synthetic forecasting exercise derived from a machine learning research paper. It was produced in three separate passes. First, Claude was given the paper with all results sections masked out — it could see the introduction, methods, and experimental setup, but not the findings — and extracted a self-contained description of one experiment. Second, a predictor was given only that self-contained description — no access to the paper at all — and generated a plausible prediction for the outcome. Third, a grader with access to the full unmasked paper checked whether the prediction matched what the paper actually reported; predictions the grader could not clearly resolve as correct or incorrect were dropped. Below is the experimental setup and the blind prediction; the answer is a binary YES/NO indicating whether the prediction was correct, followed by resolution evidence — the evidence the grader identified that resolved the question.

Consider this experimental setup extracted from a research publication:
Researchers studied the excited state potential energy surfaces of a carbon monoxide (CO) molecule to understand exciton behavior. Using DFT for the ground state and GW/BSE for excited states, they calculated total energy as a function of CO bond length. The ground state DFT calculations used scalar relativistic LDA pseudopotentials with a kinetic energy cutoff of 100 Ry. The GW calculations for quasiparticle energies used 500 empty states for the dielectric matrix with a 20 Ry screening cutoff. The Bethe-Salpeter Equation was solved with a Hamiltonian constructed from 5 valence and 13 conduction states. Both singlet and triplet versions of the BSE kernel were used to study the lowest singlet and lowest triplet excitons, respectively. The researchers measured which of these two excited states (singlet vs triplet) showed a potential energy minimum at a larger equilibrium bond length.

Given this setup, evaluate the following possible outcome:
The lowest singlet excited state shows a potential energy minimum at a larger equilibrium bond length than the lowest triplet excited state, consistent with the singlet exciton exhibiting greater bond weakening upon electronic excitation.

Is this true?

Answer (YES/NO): YES